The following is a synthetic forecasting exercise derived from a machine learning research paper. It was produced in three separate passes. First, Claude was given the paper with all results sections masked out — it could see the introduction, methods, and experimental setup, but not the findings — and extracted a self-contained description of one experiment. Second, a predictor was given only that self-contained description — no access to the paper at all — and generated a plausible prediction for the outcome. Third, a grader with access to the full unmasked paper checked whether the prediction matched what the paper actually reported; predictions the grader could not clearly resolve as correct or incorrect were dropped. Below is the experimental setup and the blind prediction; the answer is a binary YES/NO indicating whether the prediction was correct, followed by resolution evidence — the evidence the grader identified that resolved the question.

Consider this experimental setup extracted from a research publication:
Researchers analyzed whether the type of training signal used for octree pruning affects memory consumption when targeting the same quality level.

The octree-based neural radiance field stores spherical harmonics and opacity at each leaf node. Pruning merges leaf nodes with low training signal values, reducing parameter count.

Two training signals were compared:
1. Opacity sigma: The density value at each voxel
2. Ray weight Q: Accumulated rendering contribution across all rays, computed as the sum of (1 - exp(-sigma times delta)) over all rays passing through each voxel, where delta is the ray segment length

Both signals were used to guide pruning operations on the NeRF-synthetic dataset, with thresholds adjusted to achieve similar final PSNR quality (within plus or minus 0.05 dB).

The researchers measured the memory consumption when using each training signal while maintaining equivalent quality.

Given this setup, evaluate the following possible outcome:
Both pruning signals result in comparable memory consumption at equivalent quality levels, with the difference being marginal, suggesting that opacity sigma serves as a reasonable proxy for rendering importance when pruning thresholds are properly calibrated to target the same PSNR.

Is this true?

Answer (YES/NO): YES